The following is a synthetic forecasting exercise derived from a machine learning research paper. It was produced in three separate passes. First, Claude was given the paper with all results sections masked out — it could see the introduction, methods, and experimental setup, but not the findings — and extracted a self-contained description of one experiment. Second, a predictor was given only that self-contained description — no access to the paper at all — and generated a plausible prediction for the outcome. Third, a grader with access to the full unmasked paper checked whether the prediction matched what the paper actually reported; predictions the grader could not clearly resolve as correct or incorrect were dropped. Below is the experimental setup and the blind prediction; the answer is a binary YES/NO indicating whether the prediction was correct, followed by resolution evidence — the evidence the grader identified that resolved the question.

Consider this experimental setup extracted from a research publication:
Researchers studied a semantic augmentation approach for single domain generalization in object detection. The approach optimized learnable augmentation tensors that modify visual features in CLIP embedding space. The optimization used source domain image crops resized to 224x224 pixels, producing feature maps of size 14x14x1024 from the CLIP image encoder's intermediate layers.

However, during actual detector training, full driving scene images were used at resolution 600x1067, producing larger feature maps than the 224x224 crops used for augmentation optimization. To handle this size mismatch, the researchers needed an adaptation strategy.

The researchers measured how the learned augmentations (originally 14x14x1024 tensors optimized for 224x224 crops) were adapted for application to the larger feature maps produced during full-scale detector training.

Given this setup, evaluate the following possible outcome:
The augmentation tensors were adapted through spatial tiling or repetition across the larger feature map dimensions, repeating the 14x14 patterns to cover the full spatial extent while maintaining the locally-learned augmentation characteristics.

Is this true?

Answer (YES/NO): NO